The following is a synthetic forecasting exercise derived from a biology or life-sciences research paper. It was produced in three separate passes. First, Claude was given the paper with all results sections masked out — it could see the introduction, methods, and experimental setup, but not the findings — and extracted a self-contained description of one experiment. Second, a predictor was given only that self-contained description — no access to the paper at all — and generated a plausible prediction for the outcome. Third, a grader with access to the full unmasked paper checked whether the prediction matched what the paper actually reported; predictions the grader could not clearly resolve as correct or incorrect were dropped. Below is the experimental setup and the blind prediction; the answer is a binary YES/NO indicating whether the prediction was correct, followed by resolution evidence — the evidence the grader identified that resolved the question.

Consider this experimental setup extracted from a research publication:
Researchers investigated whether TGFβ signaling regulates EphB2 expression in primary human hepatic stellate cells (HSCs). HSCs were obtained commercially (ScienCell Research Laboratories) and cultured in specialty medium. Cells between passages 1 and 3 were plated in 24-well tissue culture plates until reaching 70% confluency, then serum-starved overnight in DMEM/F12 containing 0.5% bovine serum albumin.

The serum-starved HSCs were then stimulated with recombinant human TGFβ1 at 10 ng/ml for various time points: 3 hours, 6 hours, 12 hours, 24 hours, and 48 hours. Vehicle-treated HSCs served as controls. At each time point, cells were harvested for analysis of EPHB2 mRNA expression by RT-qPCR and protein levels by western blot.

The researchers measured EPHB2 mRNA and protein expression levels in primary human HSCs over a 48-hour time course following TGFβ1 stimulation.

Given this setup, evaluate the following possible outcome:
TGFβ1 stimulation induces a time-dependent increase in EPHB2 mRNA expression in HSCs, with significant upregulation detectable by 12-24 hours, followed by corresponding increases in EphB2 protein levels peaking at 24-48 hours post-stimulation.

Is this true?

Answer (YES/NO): NO